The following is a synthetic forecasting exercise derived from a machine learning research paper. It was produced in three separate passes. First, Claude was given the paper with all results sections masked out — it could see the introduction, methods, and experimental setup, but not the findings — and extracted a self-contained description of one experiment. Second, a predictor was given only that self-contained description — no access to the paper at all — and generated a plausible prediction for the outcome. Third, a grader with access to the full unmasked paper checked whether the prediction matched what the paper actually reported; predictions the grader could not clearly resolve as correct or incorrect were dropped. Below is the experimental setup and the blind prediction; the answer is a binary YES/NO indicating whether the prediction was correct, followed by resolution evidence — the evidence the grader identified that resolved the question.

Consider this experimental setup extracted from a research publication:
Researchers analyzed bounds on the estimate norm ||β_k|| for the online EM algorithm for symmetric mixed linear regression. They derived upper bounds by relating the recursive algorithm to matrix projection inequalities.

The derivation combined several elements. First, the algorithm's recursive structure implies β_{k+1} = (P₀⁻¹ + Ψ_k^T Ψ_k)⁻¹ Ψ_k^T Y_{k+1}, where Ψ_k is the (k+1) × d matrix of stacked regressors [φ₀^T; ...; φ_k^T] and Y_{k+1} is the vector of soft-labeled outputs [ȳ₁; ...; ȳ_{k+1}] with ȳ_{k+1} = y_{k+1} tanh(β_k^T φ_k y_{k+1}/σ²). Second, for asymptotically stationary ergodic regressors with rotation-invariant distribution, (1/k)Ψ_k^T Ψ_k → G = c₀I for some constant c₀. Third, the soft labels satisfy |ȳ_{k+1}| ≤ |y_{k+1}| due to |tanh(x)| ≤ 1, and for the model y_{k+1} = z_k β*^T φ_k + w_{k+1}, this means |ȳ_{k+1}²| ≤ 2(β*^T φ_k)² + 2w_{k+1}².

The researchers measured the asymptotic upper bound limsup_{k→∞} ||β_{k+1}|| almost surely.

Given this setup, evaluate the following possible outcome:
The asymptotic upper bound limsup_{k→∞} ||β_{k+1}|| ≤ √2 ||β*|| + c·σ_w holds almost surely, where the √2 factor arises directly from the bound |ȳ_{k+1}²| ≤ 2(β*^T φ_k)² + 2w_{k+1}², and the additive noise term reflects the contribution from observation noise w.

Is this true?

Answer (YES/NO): NO